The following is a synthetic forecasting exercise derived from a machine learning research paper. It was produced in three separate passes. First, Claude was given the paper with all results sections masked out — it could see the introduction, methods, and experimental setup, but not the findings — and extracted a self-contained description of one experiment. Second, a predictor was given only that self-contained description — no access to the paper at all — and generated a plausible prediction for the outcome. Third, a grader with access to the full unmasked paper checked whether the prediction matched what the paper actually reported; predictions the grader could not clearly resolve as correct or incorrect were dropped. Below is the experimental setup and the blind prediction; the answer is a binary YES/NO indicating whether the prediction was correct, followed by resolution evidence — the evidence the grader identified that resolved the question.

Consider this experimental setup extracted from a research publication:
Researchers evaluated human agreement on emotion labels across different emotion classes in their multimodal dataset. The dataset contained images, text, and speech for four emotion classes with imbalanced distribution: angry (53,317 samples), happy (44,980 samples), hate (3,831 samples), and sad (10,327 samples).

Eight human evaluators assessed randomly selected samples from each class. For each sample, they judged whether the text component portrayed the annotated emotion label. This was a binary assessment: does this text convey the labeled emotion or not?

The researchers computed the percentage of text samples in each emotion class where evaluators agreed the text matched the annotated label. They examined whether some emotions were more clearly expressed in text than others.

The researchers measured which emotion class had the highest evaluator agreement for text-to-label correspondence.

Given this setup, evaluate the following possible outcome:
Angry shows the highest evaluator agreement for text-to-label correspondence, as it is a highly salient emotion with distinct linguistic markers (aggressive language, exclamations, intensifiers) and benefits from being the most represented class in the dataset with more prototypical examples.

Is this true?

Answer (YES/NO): NO